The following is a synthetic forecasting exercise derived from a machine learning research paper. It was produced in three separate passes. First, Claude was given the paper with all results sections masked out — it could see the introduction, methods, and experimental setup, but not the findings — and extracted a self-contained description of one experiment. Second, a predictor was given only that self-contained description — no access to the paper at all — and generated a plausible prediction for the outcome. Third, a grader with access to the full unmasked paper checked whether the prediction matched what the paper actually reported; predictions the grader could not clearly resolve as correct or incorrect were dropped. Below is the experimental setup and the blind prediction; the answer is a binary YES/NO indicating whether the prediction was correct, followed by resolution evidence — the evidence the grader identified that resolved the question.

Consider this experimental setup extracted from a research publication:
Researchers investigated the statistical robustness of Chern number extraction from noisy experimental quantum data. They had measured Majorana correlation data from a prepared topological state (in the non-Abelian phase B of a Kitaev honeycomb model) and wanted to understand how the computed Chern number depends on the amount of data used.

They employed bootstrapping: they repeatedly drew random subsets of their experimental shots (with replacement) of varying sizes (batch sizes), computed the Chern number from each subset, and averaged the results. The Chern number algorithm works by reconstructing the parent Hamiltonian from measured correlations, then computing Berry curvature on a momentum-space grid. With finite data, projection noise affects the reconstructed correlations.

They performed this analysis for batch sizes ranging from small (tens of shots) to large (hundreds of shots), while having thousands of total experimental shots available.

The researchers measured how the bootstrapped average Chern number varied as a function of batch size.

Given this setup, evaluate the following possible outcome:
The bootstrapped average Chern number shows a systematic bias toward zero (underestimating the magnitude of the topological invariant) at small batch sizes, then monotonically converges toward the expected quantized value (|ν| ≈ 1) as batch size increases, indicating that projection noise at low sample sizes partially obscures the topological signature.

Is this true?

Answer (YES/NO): YES